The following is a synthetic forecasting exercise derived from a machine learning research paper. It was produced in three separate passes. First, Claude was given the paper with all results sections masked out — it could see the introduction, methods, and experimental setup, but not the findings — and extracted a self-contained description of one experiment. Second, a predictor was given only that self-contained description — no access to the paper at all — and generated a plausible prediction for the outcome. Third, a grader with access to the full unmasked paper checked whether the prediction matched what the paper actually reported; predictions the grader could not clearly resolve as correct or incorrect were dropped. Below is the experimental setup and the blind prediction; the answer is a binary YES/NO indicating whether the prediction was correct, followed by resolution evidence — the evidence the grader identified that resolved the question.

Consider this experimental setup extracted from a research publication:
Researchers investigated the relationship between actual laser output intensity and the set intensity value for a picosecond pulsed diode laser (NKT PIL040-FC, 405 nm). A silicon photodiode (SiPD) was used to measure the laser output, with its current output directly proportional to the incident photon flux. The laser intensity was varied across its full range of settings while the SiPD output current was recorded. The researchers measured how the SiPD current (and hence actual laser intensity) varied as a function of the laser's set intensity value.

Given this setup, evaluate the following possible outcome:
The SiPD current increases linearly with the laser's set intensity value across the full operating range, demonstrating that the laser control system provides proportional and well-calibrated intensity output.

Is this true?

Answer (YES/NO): NO